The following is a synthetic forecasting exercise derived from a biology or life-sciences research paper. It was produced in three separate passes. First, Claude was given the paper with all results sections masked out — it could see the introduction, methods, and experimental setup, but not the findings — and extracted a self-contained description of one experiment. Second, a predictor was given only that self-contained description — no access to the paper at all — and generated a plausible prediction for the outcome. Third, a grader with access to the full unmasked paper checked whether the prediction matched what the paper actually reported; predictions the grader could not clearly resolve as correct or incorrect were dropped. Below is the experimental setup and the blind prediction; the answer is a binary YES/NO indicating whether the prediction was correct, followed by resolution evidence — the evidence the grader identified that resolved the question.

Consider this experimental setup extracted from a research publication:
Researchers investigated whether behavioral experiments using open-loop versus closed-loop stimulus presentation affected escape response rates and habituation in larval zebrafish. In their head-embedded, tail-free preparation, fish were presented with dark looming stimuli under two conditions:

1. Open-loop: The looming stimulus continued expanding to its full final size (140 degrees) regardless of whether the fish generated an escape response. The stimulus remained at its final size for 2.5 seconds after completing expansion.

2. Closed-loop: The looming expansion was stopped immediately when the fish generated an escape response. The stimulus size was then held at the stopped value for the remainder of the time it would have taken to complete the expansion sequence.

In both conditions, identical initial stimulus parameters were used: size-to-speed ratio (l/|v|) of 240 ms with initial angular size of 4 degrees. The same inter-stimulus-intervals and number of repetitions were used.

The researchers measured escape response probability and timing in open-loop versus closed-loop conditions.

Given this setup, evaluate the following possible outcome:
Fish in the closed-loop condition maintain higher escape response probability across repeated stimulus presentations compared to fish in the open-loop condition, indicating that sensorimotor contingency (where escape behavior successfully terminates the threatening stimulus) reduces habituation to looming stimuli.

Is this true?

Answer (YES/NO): NO